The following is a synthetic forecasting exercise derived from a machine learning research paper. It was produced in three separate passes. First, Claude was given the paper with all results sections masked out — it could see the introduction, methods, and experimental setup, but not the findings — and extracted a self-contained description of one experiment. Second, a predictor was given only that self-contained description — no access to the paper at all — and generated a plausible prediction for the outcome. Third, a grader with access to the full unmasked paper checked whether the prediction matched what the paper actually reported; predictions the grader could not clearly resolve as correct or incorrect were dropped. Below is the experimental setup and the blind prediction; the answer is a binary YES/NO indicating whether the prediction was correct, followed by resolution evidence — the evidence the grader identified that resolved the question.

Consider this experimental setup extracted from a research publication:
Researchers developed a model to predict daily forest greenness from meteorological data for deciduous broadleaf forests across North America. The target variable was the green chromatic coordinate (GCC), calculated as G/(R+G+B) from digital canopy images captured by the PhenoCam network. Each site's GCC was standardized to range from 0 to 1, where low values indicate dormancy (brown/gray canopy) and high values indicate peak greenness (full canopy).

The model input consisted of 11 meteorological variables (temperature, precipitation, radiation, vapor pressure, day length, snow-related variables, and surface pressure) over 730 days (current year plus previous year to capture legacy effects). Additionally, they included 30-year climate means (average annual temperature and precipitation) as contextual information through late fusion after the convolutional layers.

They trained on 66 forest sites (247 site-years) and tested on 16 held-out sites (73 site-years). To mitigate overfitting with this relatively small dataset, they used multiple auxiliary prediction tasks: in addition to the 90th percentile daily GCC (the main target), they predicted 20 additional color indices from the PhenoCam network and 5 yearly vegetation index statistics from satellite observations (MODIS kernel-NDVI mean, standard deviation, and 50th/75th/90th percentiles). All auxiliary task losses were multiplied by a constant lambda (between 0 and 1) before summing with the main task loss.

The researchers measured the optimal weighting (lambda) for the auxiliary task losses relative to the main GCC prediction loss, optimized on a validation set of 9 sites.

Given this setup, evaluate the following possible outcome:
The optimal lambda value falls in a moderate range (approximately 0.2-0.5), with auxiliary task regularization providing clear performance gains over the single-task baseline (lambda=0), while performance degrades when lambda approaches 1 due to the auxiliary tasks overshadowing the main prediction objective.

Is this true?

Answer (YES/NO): NO